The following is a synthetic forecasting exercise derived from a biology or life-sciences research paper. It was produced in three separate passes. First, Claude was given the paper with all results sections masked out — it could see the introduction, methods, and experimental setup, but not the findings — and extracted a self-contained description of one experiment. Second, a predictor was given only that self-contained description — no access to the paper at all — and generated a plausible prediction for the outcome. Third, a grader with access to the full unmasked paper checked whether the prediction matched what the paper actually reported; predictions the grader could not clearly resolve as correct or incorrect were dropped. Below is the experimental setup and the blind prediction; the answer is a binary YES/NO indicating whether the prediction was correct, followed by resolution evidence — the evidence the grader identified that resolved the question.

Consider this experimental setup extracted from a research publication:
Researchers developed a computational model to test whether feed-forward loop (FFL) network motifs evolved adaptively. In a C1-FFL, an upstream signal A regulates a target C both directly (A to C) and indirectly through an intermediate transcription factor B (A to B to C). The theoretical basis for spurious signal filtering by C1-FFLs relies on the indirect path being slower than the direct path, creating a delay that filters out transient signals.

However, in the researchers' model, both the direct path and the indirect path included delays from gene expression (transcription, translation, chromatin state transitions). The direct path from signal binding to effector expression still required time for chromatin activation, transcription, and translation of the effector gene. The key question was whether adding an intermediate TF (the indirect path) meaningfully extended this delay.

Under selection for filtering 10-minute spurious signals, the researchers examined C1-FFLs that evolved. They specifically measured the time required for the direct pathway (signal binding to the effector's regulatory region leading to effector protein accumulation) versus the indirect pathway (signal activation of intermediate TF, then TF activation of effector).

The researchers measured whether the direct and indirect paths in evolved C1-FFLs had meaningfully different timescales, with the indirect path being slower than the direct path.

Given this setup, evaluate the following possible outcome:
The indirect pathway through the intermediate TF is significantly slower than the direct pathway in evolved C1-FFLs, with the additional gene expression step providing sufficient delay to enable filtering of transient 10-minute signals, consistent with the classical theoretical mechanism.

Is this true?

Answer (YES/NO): YES